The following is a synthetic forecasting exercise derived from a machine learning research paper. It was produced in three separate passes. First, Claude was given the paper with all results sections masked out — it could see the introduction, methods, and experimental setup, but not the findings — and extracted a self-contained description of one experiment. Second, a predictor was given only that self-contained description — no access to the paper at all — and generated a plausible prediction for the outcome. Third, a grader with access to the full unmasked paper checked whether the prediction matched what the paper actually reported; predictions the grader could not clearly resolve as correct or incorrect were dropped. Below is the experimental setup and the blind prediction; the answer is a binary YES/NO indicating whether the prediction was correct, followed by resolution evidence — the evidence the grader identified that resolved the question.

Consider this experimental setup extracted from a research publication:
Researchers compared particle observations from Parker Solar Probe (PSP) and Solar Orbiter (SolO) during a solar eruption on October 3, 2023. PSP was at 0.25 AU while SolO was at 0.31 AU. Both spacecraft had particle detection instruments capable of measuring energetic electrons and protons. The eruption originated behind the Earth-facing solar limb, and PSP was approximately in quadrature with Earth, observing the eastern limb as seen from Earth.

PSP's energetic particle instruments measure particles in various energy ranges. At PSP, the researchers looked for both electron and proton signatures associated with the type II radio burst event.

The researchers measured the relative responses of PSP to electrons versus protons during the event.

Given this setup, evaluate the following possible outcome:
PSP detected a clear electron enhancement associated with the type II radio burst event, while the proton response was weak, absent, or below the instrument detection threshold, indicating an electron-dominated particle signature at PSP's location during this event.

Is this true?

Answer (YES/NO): NO